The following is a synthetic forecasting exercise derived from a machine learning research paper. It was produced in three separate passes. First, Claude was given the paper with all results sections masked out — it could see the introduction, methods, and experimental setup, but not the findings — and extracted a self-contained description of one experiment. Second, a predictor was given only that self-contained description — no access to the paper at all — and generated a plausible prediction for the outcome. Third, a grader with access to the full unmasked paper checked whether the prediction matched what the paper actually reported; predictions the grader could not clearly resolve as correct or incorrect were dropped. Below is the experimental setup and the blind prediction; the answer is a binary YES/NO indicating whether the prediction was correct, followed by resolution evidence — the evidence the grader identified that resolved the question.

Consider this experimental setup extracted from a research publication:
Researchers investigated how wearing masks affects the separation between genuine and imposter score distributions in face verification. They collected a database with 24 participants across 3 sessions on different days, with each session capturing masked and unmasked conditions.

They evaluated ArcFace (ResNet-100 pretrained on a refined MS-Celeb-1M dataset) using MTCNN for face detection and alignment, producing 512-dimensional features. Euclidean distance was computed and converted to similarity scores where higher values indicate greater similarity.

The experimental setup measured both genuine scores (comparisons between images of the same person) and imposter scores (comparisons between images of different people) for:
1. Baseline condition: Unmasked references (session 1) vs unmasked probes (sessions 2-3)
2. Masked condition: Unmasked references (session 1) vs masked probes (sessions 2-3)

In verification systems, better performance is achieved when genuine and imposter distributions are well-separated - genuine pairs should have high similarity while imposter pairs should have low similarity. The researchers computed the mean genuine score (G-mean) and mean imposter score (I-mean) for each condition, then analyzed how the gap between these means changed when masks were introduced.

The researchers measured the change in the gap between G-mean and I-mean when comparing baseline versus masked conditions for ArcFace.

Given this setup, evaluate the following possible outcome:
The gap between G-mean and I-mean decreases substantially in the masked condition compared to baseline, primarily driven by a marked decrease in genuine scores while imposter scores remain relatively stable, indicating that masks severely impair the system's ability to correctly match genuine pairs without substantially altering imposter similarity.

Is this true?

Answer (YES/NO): YES